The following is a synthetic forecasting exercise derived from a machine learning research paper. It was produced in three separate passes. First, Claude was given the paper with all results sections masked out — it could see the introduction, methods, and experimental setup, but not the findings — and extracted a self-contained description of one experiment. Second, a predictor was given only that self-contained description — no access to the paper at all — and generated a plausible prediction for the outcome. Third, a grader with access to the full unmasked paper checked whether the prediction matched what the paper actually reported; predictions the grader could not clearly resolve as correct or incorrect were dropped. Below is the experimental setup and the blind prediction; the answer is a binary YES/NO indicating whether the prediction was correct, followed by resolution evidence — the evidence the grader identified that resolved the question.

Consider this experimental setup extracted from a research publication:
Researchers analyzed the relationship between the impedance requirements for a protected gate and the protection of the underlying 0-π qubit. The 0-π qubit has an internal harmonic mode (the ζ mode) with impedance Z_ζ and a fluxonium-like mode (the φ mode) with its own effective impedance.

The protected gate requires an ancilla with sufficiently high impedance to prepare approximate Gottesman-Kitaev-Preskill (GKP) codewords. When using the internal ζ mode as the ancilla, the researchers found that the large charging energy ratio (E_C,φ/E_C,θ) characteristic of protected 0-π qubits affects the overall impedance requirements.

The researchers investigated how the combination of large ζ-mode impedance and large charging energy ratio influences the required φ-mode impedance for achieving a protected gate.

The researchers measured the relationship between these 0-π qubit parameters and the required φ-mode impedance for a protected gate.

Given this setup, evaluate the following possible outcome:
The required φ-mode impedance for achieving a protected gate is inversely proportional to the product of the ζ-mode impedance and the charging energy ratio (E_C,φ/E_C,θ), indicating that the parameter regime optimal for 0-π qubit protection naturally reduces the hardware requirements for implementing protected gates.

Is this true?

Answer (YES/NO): NO